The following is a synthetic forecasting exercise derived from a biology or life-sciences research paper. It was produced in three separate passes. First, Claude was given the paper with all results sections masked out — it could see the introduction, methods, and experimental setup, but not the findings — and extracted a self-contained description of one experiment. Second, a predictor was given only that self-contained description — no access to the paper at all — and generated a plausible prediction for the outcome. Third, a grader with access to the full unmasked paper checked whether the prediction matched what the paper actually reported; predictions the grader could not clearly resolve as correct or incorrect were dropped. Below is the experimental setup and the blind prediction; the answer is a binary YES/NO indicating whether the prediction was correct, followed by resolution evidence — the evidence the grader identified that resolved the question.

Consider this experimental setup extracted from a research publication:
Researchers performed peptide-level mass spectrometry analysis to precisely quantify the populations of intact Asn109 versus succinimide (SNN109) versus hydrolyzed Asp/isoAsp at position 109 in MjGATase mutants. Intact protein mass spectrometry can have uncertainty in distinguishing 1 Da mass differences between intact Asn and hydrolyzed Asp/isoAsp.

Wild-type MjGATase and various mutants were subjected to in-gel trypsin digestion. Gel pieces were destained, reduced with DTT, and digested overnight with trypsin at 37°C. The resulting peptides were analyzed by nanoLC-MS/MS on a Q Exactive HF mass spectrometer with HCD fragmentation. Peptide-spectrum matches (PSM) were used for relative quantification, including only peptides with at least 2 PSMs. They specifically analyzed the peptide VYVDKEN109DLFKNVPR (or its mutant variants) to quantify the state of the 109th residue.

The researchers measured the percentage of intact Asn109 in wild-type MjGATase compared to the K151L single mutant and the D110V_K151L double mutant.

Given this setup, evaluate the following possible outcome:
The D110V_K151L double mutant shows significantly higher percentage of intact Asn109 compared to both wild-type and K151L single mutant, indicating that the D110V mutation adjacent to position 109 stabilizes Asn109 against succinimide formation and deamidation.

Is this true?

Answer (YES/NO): YES